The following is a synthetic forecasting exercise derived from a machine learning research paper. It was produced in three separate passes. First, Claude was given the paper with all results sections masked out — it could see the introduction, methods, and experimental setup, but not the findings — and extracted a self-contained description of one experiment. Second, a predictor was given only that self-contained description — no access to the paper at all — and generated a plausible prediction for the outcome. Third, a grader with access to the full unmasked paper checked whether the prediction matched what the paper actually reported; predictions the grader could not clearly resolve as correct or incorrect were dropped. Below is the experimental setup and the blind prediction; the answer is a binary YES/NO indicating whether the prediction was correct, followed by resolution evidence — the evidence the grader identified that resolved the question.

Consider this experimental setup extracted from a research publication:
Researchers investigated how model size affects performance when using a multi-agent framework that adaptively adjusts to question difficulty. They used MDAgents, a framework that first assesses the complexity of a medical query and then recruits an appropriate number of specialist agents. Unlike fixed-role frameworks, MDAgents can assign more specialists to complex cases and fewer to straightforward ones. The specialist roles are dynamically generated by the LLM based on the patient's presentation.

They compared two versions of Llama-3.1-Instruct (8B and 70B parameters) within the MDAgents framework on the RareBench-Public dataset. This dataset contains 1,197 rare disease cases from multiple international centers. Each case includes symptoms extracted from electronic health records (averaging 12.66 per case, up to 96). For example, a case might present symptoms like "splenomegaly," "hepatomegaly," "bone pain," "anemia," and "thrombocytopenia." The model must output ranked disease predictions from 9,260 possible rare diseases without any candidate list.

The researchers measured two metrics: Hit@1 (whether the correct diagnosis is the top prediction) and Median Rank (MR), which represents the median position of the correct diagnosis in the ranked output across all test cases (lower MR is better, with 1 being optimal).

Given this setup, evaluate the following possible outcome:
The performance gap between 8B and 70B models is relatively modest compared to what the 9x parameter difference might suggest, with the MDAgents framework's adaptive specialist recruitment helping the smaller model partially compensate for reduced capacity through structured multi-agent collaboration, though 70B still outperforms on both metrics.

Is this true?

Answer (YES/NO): NO